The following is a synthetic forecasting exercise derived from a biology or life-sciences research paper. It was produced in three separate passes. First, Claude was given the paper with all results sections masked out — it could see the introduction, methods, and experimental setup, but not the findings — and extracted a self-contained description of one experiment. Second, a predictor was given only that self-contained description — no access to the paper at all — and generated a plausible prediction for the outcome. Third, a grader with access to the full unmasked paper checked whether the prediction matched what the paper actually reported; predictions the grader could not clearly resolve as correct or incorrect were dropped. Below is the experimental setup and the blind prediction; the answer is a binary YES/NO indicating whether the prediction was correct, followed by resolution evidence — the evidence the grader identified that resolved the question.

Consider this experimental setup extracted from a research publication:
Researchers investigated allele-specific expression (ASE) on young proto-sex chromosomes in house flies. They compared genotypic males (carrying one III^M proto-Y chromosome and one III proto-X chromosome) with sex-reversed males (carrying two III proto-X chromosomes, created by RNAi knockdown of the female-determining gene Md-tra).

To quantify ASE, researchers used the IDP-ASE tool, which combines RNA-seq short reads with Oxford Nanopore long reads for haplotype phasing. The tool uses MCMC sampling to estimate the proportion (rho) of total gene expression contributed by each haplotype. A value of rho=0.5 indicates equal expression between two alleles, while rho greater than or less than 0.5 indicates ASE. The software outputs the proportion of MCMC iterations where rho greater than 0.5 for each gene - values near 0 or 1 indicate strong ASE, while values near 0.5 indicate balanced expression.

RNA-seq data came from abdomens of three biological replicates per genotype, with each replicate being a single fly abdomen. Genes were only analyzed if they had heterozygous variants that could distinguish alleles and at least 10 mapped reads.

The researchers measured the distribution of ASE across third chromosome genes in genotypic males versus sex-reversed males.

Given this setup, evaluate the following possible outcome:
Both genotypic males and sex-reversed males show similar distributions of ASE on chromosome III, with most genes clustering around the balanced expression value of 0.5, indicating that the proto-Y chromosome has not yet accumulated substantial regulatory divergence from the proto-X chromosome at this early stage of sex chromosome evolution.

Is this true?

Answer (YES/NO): YES